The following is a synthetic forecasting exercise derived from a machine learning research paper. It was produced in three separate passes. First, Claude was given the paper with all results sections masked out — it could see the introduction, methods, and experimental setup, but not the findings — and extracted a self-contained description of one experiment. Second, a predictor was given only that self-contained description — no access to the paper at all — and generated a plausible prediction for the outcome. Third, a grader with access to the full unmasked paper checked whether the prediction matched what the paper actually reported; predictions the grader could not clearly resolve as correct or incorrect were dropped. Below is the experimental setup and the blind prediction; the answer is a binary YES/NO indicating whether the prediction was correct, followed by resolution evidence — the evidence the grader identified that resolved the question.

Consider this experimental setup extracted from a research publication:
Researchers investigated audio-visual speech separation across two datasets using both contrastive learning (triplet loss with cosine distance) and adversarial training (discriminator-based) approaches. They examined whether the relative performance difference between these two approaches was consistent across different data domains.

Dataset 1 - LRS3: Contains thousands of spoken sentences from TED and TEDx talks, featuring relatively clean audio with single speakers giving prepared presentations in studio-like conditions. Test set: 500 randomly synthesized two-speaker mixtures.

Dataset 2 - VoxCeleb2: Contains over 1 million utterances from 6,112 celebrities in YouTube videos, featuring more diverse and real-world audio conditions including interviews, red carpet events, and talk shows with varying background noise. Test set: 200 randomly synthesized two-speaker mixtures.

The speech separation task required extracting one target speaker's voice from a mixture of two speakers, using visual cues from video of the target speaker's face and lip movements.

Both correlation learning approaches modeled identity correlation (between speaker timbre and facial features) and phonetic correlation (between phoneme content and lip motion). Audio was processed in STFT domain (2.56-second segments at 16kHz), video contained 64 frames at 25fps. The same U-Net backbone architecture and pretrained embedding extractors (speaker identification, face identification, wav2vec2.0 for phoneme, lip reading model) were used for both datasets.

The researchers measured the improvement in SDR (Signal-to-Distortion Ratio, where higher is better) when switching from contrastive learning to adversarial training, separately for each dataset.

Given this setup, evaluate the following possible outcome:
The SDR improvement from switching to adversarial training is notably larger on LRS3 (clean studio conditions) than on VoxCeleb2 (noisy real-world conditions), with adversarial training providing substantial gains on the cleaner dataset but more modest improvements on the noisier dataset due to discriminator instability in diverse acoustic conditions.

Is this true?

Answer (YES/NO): NO